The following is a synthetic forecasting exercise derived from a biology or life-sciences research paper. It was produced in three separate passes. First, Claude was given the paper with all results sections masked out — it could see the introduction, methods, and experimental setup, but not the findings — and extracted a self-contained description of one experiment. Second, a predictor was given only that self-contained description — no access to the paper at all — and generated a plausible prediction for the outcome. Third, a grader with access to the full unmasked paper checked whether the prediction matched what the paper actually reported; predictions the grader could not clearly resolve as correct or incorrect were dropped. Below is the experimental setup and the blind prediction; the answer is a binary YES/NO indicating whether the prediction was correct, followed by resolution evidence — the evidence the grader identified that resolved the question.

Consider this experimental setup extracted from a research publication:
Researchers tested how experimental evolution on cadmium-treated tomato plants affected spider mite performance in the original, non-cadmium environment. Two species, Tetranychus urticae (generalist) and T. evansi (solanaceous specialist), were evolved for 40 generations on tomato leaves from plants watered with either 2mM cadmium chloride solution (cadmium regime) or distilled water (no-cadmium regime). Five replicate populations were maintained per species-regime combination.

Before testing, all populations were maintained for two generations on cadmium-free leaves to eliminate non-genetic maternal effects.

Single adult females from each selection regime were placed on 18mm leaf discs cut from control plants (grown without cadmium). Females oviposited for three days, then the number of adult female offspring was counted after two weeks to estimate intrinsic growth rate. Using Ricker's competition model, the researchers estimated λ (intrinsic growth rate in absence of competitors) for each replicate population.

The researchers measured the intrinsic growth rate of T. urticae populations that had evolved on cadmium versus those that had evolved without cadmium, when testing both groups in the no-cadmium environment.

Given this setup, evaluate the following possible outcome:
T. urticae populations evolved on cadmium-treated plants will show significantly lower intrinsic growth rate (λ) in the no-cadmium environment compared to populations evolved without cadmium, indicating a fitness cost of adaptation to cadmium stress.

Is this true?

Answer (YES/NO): NO